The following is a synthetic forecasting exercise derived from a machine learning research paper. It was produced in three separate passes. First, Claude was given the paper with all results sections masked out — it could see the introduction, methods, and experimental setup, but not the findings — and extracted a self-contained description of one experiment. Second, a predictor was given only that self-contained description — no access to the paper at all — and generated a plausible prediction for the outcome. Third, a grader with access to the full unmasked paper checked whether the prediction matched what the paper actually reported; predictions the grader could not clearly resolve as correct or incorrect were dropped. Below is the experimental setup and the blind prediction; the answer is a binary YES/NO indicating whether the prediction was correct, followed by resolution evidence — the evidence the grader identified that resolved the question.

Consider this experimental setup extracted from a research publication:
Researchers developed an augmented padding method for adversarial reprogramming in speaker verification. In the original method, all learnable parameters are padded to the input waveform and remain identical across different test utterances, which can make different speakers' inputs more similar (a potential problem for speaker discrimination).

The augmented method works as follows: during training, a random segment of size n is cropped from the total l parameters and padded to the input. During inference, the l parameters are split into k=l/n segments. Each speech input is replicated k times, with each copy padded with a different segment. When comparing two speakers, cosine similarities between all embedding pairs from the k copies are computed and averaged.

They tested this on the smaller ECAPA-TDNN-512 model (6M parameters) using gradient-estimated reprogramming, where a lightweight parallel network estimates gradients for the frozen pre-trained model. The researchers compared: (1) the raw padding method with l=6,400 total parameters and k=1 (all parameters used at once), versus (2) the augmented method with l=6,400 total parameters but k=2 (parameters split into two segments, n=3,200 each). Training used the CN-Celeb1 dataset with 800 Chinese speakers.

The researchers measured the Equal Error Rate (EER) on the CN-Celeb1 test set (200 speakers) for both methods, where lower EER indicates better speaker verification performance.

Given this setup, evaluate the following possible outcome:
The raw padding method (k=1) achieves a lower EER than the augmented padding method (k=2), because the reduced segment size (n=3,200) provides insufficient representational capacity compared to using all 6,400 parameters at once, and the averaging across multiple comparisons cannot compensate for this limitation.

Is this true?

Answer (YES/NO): NO